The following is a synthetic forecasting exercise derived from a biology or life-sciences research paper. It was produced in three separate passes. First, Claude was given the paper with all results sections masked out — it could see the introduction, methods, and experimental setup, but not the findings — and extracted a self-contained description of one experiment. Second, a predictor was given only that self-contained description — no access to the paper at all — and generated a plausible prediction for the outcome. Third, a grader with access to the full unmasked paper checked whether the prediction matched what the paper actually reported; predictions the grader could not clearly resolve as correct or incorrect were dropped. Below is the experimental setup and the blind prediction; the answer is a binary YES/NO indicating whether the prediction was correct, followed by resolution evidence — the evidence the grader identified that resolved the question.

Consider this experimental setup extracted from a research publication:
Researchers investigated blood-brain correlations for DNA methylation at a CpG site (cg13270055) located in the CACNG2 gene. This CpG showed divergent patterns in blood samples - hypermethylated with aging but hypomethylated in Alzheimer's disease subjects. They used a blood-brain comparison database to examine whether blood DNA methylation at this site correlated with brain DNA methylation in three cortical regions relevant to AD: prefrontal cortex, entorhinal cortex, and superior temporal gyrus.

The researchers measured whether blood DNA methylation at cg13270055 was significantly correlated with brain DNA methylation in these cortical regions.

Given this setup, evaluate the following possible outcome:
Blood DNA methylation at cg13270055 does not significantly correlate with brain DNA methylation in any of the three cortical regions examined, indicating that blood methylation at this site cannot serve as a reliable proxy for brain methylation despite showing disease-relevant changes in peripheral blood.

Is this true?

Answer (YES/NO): NO